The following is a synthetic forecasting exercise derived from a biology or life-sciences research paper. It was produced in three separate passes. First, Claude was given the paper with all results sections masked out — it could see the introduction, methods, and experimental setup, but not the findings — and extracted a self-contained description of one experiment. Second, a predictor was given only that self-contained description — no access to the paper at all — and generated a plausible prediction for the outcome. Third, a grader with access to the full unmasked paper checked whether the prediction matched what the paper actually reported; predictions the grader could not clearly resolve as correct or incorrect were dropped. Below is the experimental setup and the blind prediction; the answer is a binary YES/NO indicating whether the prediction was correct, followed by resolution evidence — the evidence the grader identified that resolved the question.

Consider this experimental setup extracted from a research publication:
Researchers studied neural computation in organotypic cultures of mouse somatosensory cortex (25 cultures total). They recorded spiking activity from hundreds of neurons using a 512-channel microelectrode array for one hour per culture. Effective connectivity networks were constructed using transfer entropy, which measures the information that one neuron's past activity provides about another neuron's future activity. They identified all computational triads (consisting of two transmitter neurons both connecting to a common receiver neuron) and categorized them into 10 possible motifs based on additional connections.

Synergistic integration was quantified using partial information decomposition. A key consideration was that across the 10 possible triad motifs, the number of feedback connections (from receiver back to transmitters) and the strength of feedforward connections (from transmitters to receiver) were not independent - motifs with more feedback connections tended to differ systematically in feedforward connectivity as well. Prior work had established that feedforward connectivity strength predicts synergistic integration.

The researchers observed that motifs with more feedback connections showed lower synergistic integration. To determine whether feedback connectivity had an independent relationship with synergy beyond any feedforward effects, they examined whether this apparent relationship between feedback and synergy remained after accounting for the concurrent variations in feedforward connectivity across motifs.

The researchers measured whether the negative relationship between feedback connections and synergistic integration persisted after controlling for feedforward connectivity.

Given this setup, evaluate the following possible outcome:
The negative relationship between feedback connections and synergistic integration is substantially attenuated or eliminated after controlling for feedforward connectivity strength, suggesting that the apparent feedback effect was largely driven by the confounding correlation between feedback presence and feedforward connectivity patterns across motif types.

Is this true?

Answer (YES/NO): YES